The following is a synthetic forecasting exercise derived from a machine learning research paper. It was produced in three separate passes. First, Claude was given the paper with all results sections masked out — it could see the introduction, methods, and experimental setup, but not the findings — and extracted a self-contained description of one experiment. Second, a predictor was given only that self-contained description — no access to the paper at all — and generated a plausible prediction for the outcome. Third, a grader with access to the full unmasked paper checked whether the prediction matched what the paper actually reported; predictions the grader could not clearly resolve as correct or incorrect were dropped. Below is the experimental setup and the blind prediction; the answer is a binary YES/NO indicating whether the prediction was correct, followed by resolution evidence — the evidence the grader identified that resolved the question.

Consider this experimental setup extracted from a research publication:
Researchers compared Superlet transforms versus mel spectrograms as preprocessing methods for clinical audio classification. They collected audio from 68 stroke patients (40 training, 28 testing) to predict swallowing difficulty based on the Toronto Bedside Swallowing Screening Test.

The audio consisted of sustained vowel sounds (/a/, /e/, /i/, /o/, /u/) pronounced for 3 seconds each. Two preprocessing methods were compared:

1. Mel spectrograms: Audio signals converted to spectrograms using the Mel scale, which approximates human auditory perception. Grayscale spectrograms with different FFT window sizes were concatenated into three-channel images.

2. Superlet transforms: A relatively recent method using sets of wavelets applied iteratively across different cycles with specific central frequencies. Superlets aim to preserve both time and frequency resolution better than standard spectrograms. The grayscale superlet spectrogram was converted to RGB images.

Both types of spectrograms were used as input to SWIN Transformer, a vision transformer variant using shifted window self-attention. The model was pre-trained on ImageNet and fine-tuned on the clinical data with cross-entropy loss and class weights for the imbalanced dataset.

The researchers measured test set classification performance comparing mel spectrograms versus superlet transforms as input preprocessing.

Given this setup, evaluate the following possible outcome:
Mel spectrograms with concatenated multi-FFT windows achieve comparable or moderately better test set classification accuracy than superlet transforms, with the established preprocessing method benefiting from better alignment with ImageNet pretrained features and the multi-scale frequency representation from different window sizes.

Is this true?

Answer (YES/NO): YES